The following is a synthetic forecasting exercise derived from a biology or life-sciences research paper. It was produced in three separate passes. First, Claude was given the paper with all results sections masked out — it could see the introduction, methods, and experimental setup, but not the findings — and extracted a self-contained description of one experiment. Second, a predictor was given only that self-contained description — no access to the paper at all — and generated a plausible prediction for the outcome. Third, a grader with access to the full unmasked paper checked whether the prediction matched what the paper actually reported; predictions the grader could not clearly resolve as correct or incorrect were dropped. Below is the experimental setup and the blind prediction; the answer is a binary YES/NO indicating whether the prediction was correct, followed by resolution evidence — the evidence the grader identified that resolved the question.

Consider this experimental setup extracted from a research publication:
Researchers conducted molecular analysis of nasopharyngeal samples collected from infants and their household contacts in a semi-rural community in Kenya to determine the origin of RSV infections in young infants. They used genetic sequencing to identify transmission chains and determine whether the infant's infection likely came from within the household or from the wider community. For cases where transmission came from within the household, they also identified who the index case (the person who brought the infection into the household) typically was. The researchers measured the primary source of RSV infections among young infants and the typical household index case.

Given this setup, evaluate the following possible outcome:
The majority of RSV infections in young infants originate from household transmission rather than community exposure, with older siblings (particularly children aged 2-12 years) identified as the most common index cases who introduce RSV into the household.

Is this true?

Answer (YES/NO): YES